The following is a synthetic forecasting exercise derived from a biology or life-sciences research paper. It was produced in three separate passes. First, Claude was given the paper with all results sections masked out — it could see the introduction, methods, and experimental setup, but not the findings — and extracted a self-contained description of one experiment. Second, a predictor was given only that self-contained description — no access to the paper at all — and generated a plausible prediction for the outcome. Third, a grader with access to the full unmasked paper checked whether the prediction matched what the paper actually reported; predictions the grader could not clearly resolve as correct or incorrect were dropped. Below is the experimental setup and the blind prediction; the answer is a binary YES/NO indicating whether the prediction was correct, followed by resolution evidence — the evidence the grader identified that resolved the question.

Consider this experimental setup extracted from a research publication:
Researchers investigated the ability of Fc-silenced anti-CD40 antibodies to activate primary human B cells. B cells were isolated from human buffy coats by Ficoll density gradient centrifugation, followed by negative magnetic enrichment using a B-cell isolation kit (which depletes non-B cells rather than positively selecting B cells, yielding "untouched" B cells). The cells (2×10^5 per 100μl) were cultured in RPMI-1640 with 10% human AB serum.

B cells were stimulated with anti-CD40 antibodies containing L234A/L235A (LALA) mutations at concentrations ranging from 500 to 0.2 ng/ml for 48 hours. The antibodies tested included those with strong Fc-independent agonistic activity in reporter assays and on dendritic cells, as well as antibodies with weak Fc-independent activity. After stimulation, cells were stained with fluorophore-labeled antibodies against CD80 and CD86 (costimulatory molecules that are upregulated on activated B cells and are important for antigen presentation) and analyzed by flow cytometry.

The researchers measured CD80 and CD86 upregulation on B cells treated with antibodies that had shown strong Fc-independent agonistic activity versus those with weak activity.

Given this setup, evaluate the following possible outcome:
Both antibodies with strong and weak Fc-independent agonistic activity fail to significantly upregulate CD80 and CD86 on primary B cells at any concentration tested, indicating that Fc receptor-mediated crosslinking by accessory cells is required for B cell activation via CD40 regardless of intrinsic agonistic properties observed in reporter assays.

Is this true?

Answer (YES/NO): NO